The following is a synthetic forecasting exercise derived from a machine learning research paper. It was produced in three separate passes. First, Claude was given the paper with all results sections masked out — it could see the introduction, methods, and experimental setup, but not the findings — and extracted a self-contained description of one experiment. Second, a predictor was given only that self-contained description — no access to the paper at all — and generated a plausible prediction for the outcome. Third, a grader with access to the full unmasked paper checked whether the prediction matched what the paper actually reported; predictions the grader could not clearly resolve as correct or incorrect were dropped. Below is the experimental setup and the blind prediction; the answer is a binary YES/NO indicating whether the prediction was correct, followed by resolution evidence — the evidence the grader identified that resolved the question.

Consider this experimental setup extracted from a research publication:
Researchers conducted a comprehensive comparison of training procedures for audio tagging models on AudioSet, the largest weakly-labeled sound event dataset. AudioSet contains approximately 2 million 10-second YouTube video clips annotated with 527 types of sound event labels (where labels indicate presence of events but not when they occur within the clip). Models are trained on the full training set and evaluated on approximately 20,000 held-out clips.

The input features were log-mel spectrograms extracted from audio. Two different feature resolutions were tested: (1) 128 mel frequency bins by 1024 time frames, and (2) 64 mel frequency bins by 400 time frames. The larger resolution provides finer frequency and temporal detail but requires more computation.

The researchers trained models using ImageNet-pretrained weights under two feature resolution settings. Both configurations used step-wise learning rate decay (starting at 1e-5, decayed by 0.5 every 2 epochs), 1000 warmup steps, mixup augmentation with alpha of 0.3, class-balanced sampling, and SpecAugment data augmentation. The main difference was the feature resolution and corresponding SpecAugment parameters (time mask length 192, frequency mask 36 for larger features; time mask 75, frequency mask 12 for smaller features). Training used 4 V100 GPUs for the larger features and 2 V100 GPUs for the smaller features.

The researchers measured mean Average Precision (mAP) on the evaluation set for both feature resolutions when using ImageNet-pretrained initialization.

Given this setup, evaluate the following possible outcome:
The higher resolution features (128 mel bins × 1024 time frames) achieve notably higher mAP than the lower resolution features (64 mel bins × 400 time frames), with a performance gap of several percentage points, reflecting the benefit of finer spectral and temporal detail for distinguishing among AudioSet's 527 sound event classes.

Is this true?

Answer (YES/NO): NO